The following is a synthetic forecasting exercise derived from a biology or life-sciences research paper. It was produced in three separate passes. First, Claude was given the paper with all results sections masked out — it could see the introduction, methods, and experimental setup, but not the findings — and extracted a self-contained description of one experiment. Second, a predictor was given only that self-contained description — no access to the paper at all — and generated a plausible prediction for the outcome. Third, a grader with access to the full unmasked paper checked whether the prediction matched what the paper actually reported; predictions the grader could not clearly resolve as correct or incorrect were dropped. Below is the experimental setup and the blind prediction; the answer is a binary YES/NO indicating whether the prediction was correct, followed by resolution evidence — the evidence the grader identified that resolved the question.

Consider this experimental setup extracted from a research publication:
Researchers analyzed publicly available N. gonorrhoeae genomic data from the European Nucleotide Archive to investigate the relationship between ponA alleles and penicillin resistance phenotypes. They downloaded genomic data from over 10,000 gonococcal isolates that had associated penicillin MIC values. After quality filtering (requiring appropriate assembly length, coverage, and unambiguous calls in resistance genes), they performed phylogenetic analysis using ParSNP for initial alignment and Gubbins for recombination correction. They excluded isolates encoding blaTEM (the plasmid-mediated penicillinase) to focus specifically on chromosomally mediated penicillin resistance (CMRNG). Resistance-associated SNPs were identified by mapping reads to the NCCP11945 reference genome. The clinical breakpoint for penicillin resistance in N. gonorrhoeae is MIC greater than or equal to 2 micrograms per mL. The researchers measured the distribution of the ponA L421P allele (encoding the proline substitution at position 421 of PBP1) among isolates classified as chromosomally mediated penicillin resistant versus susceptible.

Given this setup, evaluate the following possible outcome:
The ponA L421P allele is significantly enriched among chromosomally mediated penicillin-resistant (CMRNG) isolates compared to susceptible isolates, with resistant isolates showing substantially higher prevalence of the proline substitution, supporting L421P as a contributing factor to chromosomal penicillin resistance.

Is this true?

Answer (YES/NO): YES